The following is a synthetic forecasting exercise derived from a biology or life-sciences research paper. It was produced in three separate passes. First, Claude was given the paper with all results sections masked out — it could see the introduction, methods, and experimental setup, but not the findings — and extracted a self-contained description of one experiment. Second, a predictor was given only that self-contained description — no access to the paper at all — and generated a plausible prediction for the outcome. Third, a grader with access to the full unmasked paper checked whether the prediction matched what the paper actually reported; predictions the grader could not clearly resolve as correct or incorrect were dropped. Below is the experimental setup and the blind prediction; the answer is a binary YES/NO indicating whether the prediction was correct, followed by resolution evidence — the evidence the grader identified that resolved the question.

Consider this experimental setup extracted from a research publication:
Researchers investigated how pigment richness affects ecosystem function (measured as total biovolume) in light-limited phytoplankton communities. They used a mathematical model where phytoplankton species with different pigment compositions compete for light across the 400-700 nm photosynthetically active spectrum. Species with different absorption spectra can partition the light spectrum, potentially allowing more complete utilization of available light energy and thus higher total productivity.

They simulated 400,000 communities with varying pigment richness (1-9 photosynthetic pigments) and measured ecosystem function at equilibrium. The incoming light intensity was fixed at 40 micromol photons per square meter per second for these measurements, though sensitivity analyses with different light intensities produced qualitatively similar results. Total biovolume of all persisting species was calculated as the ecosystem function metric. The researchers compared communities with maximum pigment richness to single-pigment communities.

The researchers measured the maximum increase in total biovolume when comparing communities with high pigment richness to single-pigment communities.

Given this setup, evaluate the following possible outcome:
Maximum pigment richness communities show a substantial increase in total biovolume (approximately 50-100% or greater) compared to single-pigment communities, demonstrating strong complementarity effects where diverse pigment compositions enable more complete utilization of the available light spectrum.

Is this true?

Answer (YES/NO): NO